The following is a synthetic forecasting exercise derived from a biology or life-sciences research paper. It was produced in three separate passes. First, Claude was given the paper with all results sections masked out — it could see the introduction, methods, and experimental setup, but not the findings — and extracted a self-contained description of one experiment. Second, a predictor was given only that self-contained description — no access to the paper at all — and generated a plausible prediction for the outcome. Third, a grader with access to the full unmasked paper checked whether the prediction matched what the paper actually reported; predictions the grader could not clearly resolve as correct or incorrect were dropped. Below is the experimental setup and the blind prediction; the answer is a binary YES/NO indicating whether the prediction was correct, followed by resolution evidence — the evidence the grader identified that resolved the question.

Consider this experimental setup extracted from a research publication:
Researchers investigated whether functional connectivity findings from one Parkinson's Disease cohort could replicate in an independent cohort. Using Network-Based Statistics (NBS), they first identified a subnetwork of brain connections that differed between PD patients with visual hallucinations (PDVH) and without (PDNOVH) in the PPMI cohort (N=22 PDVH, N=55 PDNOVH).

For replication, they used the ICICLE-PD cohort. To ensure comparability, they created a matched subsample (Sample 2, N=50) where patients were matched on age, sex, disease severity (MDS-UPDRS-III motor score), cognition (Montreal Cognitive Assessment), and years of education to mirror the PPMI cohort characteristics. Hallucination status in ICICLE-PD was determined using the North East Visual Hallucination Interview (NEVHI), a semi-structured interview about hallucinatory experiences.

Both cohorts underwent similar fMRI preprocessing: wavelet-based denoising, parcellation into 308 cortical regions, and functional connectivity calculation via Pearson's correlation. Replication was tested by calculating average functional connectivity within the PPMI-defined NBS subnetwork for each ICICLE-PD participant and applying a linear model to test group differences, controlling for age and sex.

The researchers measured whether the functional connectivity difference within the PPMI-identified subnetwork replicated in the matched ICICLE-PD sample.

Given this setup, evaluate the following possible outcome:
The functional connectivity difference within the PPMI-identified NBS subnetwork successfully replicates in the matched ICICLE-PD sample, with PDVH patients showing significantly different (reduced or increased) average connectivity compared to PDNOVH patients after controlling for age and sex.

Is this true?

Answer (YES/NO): YES